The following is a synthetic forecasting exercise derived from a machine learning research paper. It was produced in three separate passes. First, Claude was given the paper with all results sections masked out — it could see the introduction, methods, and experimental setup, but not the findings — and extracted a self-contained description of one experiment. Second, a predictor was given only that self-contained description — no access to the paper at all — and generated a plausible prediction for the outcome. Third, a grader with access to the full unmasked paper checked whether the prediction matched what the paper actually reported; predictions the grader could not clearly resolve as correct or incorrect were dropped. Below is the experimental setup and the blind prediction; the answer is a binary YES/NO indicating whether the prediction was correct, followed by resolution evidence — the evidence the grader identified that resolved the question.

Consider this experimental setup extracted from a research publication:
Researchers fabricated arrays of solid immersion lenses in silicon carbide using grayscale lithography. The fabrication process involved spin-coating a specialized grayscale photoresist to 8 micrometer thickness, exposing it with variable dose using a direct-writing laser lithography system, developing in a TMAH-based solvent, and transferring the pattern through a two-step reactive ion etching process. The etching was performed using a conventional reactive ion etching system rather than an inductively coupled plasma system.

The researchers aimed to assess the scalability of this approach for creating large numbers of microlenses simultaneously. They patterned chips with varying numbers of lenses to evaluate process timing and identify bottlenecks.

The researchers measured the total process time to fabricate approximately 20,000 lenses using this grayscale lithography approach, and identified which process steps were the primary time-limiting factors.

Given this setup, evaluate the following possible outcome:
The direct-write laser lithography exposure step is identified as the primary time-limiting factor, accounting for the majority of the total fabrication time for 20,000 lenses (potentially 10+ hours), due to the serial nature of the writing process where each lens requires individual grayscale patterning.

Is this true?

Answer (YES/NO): NO